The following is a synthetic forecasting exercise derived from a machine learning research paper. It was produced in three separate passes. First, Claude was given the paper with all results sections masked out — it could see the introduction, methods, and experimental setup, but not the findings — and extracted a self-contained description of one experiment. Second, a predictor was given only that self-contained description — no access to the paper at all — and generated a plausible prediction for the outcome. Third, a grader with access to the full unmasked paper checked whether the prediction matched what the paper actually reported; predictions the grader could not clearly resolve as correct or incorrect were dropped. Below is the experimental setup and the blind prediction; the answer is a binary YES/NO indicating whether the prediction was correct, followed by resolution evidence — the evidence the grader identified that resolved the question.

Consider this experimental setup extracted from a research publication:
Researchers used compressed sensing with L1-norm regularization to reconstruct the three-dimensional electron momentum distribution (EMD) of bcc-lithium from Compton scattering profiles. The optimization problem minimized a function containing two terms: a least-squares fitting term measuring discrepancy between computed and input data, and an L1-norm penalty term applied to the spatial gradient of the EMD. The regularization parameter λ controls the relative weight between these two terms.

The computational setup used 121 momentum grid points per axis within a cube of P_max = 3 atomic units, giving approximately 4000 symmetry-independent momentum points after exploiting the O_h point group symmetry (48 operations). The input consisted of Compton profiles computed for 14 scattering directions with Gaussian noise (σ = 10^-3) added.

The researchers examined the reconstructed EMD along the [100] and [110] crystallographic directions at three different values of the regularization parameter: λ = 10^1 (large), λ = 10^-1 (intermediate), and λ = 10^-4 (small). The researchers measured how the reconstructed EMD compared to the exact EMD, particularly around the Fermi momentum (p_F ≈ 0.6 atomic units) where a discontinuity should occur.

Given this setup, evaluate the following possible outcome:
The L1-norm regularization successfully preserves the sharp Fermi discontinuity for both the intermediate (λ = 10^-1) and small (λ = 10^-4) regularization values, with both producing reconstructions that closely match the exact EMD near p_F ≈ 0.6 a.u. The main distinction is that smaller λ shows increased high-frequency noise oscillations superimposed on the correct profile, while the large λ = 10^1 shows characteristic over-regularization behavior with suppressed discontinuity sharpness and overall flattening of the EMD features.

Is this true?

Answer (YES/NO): NO